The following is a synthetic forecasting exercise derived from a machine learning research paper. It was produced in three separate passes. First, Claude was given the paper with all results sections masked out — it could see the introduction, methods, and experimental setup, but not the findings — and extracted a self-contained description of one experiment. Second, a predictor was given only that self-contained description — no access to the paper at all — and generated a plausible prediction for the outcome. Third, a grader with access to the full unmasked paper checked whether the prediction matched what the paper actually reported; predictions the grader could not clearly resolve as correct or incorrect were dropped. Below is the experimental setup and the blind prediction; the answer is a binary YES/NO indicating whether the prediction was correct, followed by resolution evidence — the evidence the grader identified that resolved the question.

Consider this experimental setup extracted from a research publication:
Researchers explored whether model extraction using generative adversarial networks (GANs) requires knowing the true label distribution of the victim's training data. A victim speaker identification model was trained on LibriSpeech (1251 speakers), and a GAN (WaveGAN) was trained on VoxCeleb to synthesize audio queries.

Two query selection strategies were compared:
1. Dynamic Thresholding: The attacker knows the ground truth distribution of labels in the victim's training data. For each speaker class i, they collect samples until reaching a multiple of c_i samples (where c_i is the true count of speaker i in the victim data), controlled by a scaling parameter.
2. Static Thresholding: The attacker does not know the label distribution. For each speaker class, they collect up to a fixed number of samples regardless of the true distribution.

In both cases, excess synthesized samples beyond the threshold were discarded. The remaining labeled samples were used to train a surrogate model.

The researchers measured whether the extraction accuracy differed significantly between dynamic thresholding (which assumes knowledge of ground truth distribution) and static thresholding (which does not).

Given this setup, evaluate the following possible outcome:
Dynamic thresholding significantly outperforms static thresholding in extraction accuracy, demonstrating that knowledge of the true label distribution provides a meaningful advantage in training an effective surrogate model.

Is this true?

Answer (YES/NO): NO